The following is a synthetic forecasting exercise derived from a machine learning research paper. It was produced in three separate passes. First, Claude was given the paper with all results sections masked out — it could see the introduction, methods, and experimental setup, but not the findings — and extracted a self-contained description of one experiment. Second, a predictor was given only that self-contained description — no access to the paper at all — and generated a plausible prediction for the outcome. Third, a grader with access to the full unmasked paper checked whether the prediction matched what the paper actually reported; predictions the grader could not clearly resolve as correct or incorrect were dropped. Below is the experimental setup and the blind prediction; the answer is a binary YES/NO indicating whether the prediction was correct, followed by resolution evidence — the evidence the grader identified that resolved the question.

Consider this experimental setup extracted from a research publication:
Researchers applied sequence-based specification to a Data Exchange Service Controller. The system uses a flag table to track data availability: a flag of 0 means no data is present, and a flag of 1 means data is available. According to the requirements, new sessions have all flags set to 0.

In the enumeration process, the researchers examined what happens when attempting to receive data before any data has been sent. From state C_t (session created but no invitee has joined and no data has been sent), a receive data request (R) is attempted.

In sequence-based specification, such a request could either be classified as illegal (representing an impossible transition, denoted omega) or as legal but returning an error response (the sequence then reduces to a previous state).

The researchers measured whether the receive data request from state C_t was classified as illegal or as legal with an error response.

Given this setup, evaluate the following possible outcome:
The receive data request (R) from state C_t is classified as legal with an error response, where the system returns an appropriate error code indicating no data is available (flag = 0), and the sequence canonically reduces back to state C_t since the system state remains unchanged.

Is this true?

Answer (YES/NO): YES